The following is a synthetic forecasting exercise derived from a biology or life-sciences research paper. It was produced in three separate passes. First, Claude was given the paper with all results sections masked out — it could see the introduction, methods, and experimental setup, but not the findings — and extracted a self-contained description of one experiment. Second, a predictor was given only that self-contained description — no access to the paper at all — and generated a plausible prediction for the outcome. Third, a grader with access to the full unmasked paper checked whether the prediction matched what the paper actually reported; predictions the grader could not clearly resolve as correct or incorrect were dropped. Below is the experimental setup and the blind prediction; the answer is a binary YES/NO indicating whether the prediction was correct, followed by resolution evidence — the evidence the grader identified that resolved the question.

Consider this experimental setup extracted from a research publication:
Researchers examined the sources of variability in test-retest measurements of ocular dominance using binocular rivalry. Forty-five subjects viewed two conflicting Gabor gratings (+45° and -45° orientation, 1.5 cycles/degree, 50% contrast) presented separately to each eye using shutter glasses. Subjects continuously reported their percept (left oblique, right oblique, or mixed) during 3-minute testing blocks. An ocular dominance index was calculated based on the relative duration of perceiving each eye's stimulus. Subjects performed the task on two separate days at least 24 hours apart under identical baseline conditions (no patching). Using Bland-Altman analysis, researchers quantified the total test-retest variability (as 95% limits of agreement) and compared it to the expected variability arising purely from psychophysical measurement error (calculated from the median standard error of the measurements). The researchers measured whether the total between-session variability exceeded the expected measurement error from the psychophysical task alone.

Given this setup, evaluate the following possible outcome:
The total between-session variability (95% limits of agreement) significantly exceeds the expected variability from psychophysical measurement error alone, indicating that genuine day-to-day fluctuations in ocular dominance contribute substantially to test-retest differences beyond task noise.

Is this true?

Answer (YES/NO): NO